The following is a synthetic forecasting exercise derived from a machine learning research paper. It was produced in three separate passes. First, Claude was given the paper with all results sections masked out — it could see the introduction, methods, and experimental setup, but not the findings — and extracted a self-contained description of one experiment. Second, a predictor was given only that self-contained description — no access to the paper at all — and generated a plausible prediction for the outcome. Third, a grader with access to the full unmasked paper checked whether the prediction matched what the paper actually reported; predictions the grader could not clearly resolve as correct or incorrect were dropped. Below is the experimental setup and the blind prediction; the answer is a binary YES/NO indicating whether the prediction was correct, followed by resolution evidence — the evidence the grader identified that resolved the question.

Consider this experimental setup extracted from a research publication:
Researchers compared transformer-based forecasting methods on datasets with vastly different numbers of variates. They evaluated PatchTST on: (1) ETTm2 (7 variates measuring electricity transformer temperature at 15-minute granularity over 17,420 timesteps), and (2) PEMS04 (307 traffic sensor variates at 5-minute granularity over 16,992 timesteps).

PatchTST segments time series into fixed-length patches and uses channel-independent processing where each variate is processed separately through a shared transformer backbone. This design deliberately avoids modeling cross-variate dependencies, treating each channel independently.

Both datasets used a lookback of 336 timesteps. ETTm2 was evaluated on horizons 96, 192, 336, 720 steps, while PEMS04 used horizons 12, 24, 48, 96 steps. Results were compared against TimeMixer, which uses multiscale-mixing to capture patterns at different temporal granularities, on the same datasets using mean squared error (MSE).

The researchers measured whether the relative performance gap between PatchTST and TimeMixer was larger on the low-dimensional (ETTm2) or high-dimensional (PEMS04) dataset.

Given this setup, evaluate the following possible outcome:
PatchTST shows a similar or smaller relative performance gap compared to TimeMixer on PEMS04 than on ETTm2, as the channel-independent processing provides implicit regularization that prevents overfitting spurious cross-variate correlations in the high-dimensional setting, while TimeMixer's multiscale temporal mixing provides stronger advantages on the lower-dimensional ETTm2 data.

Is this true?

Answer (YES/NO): YES